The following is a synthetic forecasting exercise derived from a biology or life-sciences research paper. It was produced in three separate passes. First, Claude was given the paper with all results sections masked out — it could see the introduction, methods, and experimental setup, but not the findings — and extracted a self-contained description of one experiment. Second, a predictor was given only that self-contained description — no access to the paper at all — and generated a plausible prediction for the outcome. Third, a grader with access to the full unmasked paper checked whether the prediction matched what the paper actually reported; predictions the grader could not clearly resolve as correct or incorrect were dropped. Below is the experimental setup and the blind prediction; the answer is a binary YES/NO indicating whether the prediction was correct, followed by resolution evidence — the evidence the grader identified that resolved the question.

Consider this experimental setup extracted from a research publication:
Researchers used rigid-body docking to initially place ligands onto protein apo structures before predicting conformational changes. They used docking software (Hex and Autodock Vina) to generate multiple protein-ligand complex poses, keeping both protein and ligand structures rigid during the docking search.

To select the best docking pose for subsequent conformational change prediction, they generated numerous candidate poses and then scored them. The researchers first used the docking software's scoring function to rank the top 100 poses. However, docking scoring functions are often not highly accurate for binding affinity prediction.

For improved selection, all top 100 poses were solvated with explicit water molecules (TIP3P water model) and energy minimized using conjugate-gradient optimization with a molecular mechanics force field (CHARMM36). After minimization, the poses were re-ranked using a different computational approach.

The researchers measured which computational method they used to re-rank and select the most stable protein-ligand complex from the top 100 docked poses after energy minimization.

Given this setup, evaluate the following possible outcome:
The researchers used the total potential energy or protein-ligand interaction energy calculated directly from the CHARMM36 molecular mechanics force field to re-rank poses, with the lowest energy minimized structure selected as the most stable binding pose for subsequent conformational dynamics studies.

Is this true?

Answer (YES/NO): NO